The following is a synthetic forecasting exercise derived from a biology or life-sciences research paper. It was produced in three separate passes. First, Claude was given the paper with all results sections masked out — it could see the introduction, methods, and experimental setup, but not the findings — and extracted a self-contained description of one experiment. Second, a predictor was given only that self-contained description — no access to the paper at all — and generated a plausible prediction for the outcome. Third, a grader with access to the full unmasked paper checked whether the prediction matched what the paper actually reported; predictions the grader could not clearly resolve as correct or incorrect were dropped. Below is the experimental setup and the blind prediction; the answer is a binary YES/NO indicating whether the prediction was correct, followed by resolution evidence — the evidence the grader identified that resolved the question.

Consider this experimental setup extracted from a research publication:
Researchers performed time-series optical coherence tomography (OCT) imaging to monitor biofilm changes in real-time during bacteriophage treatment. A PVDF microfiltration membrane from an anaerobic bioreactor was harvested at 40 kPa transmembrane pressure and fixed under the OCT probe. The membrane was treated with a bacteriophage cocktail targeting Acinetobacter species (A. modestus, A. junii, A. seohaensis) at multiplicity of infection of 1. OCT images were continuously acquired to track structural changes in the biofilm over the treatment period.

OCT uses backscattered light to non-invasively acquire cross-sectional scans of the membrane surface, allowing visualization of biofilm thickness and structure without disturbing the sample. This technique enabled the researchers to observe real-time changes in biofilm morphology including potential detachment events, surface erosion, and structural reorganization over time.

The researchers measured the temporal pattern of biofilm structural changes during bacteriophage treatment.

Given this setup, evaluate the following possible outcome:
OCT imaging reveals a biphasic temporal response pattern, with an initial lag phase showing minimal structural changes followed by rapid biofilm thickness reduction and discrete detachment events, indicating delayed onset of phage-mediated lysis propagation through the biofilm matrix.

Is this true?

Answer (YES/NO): NO